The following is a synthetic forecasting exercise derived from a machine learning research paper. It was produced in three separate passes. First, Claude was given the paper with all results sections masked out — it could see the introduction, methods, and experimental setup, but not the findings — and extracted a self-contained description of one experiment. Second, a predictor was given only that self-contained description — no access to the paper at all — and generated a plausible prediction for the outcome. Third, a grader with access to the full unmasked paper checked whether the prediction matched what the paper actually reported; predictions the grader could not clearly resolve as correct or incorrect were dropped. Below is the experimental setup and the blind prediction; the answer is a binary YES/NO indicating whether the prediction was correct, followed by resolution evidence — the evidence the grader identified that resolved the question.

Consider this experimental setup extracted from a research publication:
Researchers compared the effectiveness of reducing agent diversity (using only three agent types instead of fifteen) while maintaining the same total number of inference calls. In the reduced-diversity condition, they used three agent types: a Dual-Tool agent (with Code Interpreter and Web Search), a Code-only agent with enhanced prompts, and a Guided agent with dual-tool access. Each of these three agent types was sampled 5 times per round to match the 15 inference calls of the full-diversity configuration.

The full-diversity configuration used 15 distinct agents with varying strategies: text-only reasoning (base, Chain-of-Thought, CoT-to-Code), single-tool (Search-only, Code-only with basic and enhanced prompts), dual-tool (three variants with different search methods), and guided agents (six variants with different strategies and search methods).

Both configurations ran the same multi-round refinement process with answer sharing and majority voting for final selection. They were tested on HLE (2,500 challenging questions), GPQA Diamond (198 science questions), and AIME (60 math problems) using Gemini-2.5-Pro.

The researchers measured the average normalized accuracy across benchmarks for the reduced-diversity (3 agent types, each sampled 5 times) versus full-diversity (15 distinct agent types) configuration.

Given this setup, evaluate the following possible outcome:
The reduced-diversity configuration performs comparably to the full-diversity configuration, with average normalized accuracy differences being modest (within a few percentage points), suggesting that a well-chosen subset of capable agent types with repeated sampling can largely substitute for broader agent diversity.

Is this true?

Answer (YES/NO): NO